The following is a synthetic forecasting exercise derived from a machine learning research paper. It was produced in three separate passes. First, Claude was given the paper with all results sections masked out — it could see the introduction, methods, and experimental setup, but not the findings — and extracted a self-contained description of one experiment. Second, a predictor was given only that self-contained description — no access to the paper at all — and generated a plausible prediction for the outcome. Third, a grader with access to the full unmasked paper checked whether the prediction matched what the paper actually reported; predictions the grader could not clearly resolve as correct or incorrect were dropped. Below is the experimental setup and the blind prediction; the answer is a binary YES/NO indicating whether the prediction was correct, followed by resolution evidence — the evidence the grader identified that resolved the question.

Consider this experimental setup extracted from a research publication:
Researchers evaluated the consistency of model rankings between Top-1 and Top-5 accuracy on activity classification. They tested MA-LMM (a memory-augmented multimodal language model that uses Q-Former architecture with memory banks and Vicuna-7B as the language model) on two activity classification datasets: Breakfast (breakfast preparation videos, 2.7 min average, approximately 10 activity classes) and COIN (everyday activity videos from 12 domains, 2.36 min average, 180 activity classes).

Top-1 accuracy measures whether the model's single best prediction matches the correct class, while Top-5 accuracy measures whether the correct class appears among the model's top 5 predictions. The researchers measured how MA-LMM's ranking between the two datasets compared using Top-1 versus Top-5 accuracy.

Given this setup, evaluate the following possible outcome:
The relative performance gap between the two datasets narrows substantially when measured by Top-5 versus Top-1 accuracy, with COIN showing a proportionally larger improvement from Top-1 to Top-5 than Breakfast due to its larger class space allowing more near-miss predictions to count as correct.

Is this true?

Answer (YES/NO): NO